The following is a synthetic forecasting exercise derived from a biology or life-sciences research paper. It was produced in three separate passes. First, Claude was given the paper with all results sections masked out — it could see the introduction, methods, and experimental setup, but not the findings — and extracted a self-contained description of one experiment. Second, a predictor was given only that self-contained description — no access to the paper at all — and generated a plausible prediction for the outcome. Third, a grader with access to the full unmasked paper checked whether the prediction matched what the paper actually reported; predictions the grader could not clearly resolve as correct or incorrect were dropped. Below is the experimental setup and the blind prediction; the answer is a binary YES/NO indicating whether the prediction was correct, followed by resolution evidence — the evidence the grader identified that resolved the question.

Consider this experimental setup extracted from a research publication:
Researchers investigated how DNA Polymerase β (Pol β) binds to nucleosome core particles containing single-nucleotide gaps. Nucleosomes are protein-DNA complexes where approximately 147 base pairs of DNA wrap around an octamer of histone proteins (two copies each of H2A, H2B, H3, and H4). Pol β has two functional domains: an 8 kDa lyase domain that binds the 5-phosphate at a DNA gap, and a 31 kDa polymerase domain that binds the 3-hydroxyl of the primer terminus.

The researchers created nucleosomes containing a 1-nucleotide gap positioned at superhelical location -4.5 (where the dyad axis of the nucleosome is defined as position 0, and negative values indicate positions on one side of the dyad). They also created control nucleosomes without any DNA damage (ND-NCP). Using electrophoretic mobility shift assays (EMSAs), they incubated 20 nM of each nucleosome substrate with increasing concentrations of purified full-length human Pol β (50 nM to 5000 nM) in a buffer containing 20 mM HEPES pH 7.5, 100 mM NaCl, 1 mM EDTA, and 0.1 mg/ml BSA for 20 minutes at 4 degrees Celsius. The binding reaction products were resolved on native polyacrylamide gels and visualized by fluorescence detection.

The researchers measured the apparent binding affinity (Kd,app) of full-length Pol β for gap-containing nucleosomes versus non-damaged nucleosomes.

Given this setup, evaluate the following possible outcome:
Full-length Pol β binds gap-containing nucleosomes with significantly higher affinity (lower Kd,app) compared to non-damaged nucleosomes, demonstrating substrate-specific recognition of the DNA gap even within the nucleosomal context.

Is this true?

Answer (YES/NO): NO